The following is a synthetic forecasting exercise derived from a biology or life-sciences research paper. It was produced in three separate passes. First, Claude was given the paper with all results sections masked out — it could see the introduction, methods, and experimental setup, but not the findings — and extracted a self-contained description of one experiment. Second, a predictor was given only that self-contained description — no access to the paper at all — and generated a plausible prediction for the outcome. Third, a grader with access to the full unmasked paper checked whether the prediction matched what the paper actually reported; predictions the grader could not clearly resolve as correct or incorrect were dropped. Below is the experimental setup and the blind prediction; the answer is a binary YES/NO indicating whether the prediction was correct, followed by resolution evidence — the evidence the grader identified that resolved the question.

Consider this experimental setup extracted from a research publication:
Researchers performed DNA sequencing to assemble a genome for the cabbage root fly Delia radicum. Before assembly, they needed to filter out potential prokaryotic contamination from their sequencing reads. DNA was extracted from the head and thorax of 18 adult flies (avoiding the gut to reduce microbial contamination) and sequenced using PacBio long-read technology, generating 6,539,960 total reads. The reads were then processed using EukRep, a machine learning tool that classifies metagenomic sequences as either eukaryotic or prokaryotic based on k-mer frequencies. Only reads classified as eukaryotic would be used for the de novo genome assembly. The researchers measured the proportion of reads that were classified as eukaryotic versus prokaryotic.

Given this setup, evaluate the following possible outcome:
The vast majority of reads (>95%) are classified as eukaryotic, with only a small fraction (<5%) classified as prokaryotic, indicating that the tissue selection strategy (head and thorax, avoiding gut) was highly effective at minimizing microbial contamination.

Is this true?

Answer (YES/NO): NO